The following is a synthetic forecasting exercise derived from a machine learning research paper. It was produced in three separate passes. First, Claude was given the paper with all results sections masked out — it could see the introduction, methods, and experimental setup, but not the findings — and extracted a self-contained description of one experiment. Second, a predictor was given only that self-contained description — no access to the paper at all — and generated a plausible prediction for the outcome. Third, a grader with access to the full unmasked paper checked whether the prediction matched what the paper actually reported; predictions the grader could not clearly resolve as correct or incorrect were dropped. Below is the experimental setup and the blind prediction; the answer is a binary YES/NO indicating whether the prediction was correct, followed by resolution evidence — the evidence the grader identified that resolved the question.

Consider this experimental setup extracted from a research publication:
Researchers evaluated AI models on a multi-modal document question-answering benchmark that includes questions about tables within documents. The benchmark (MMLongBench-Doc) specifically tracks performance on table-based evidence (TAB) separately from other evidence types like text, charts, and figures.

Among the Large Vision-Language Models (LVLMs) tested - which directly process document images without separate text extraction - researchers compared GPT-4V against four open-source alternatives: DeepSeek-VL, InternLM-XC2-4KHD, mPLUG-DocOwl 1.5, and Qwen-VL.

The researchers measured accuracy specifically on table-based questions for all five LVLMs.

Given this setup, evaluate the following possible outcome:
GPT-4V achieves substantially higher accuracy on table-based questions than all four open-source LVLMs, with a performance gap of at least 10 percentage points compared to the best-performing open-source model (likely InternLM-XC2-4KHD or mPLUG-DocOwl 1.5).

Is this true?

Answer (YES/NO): YES